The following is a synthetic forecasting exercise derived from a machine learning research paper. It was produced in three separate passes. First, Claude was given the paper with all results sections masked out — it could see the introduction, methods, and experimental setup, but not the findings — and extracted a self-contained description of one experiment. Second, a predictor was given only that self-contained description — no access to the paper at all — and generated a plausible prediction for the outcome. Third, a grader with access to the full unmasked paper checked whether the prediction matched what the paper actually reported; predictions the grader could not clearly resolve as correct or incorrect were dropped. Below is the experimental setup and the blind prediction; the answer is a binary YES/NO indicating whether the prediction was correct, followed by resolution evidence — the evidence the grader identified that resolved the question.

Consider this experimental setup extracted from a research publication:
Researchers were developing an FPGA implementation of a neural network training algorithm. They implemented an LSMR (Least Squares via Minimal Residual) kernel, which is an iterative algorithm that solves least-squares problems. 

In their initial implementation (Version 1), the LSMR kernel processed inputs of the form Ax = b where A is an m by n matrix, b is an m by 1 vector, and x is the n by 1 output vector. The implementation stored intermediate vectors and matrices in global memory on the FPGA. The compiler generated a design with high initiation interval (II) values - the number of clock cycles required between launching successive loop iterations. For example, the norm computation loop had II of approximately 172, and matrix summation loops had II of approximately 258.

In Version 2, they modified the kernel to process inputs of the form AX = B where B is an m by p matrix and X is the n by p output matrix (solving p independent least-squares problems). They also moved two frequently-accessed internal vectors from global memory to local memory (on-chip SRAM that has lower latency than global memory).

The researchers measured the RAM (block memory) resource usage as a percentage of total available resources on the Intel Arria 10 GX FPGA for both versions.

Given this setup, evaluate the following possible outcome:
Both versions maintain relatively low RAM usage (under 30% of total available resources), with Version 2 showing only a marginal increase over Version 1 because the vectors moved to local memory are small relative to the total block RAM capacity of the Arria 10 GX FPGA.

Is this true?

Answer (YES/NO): NO